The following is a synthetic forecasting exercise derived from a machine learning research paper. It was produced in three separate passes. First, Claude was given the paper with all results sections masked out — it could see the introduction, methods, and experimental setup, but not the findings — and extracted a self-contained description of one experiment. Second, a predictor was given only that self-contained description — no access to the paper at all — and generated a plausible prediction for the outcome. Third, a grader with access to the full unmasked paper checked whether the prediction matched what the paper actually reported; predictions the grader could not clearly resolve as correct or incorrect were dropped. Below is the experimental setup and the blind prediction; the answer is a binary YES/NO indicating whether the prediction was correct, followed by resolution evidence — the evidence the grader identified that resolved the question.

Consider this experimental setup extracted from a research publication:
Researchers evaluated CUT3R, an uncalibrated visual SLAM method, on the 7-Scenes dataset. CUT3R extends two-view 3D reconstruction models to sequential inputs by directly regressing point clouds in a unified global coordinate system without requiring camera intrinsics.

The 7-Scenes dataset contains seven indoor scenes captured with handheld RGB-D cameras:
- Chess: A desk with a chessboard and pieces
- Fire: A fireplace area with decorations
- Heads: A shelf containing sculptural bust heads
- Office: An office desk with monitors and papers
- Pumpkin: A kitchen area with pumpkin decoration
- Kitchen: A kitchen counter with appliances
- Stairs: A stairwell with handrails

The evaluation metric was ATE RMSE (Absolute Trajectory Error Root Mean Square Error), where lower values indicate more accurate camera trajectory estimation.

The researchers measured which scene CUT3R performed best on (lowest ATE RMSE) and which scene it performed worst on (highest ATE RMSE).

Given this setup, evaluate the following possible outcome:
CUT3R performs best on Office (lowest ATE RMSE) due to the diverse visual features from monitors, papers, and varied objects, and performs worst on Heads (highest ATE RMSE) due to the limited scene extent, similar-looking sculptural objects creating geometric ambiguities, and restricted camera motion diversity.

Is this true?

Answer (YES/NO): NO